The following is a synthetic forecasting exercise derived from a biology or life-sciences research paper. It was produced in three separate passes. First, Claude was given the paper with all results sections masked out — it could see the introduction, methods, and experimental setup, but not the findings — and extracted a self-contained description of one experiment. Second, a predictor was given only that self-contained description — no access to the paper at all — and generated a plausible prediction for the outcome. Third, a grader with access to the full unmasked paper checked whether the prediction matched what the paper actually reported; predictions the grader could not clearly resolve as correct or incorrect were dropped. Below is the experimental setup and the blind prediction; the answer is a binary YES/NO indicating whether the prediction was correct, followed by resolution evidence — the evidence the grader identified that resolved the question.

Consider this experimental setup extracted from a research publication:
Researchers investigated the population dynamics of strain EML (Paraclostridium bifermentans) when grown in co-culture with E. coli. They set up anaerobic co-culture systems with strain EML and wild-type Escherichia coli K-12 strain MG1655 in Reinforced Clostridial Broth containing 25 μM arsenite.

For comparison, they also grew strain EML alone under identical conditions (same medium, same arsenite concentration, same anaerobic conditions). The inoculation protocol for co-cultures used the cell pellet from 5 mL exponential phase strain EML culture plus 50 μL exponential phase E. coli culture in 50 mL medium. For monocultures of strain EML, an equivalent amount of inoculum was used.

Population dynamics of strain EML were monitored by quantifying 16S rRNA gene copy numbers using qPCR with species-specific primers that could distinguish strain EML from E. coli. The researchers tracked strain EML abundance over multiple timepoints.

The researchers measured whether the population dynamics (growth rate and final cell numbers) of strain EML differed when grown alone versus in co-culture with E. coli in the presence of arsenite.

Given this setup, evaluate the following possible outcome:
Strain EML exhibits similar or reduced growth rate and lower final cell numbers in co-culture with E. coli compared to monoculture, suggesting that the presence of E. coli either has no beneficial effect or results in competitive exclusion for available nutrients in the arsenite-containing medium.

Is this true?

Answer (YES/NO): YES